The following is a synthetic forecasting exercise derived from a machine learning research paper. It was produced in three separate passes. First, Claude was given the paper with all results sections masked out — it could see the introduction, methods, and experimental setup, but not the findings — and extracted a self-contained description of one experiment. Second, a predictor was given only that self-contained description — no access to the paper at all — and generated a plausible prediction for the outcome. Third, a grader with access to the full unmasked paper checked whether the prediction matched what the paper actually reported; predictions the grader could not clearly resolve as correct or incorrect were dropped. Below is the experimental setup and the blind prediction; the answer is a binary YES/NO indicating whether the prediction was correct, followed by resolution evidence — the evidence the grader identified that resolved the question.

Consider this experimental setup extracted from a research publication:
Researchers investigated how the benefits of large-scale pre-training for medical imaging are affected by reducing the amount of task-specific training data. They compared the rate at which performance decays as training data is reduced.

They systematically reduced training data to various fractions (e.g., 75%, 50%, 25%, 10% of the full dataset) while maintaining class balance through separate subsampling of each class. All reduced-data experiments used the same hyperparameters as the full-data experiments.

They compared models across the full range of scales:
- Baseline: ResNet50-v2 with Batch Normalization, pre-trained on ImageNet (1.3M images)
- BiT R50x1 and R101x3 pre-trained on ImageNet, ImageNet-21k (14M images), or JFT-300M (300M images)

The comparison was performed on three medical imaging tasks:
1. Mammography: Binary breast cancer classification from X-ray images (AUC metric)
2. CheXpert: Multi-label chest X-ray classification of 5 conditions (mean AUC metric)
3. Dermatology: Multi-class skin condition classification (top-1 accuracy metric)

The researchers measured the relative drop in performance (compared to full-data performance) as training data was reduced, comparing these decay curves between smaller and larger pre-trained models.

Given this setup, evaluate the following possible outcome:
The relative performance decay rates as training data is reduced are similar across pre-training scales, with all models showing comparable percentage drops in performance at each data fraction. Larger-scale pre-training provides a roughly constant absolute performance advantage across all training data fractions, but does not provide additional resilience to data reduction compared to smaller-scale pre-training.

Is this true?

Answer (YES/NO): YES